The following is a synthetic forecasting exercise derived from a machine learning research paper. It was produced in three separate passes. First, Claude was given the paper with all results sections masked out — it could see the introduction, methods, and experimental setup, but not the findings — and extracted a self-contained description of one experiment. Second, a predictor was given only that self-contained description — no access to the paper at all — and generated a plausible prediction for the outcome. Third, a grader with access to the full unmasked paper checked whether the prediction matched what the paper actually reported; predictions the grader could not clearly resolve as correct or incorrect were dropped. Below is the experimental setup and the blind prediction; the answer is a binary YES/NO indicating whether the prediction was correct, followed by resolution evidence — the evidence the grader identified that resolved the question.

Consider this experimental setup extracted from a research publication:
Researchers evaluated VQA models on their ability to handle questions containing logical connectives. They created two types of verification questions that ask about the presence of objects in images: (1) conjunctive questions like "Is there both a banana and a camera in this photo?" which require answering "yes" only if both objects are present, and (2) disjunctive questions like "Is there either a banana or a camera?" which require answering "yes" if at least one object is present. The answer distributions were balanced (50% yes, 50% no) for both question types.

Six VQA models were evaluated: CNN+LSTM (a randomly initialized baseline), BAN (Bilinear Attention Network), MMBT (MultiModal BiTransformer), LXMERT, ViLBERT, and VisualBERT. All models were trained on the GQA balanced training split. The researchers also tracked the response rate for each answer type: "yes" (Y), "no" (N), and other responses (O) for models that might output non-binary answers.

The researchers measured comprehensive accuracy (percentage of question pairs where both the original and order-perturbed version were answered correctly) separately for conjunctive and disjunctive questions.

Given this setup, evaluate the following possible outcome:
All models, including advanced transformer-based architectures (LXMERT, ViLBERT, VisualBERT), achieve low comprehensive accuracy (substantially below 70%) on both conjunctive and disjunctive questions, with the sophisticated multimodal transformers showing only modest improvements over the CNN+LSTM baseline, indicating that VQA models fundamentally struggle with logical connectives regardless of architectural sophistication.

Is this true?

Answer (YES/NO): NO